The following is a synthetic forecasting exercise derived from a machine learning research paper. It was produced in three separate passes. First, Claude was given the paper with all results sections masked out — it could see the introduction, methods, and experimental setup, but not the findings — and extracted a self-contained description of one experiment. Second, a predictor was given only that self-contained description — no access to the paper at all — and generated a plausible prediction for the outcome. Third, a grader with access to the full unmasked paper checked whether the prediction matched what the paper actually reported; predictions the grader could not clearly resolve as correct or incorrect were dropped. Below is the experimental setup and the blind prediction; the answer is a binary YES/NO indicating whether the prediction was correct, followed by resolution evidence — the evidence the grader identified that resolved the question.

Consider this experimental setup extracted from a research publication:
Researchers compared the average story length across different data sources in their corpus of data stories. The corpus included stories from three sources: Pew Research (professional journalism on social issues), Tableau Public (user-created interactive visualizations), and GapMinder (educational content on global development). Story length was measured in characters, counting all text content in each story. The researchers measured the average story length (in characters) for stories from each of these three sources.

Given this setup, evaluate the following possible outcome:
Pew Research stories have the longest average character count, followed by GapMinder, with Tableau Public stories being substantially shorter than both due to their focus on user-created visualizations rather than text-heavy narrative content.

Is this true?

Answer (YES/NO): NO